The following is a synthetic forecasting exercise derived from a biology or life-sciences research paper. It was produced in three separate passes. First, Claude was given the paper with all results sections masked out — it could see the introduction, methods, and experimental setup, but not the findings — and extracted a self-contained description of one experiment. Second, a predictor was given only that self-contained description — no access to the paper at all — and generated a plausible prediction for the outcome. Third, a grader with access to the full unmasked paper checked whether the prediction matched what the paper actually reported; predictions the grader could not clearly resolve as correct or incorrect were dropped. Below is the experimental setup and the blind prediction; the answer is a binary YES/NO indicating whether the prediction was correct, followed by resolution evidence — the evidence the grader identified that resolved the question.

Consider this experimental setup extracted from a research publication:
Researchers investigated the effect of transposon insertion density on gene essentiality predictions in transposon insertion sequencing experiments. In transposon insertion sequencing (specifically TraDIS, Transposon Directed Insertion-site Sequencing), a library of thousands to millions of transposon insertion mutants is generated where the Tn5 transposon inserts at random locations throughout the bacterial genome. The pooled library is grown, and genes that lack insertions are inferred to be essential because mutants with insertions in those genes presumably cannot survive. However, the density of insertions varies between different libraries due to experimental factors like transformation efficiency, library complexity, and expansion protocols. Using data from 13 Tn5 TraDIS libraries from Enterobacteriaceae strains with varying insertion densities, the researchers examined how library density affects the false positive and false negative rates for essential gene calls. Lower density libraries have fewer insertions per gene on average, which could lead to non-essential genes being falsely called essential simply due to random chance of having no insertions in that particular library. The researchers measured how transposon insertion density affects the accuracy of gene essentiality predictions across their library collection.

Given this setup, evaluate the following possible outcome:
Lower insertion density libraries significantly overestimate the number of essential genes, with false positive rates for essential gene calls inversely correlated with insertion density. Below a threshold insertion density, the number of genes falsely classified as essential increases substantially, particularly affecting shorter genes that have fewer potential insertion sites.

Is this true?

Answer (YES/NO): NO